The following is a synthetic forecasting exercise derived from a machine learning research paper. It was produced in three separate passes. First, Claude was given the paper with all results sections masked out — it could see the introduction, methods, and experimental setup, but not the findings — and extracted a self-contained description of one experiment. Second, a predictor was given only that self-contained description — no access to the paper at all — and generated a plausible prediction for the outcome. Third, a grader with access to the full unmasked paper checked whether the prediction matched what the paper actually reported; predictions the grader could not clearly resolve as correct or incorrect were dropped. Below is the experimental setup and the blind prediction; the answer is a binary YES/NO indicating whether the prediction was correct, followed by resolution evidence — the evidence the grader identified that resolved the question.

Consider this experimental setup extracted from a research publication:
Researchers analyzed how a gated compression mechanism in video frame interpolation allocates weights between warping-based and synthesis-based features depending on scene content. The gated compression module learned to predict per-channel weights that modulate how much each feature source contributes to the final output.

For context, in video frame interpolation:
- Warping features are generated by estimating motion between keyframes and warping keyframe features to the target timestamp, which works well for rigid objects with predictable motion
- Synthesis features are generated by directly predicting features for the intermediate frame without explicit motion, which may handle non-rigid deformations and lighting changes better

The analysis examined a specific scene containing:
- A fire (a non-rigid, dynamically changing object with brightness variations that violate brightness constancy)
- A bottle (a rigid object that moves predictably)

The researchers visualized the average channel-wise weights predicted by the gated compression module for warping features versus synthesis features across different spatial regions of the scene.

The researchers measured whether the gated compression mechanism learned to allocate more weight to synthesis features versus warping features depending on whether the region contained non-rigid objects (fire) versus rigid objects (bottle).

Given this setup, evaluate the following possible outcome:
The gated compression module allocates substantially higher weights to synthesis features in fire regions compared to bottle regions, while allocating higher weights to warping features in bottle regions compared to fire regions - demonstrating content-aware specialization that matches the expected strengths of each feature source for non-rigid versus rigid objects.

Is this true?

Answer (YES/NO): YES